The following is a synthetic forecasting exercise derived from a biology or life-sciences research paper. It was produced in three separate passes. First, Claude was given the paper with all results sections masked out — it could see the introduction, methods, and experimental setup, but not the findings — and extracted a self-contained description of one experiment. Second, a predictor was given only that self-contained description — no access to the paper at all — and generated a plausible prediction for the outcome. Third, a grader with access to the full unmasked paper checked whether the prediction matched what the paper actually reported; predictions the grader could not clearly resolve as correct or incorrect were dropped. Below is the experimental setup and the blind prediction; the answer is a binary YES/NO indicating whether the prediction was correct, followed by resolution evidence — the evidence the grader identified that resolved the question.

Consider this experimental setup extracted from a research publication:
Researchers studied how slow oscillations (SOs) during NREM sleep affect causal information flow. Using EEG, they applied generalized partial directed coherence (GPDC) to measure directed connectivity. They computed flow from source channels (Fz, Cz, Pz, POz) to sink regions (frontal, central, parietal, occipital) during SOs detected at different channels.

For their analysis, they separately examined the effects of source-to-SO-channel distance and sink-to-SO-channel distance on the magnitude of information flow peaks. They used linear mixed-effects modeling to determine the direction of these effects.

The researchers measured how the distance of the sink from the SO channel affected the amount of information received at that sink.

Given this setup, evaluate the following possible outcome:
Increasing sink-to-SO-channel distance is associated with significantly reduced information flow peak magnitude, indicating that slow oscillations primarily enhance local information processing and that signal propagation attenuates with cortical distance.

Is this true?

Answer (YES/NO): NO